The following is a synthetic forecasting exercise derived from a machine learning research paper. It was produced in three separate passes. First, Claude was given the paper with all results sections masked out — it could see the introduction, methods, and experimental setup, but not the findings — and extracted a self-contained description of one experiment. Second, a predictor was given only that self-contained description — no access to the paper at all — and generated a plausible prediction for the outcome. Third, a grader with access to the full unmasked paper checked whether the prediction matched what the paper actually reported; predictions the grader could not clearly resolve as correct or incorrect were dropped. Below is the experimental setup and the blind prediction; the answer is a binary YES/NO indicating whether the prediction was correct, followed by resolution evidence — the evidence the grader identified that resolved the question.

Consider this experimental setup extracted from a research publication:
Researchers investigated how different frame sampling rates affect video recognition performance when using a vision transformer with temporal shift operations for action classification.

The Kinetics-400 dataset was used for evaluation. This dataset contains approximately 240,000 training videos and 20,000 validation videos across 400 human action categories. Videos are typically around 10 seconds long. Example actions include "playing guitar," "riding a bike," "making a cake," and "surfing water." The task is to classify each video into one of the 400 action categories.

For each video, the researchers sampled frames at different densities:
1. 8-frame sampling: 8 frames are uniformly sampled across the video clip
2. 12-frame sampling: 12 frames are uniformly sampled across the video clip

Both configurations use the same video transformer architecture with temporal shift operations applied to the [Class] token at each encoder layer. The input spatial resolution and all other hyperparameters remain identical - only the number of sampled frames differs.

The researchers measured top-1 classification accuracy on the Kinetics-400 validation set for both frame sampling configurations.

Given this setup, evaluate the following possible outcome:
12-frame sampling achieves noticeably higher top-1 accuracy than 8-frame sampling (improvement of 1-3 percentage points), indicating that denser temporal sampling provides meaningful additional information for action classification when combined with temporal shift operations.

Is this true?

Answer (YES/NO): NO